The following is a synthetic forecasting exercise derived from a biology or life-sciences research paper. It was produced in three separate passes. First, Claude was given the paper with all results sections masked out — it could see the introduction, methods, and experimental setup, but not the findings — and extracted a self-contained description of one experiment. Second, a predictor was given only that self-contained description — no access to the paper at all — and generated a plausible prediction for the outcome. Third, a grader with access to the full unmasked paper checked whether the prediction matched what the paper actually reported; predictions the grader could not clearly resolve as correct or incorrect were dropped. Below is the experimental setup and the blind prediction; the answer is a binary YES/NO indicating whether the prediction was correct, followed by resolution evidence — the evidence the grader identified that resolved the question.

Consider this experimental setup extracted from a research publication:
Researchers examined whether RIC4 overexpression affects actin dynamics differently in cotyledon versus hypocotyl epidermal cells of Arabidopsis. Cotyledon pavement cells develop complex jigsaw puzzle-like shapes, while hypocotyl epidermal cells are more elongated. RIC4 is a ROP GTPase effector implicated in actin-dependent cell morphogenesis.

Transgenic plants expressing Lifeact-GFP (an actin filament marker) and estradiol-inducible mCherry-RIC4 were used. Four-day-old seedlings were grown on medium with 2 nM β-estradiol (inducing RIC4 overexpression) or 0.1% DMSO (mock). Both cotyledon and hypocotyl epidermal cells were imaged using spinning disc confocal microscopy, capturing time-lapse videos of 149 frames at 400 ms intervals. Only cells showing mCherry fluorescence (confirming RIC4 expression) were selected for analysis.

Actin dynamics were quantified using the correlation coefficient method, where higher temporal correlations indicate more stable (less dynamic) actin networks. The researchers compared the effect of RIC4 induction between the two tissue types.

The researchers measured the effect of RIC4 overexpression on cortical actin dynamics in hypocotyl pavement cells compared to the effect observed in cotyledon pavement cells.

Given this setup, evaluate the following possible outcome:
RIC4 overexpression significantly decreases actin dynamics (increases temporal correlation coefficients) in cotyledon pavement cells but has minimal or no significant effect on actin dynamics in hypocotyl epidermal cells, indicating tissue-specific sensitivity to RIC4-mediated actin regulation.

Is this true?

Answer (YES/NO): YES